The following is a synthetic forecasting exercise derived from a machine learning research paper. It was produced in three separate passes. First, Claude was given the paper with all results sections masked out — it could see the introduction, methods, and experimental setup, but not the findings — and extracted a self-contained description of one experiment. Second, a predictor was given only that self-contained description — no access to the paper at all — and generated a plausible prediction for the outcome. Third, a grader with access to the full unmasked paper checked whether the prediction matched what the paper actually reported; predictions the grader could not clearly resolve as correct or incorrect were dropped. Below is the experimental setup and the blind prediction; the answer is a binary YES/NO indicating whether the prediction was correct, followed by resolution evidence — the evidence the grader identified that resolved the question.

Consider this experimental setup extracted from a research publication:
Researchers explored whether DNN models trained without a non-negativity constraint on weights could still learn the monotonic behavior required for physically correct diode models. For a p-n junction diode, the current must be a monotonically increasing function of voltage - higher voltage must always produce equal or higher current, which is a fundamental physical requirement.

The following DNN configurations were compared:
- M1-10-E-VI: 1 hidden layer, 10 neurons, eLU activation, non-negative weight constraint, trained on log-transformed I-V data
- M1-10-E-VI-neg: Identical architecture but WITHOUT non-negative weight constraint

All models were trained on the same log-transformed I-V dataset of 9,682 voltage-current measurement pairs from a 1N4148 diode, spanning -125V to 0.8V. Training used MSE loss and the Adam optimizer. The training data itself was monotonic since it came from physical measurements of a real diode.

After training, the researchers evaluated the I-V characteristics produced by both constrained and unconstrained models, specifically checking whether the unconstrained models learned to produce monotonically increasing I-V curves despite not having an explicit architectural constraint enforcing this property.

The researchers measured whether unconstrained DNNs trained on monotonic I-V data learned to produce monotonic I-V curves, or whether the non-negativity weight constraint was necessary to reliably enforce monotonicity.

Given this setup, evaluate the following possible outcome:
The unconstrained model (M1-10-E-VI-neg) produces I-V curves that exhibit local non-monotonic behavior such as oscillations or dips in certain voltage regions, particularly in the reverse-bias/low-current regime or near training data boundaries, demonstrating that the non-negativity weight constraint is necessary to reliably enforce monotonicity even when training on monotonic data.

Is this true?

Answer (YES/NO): NO